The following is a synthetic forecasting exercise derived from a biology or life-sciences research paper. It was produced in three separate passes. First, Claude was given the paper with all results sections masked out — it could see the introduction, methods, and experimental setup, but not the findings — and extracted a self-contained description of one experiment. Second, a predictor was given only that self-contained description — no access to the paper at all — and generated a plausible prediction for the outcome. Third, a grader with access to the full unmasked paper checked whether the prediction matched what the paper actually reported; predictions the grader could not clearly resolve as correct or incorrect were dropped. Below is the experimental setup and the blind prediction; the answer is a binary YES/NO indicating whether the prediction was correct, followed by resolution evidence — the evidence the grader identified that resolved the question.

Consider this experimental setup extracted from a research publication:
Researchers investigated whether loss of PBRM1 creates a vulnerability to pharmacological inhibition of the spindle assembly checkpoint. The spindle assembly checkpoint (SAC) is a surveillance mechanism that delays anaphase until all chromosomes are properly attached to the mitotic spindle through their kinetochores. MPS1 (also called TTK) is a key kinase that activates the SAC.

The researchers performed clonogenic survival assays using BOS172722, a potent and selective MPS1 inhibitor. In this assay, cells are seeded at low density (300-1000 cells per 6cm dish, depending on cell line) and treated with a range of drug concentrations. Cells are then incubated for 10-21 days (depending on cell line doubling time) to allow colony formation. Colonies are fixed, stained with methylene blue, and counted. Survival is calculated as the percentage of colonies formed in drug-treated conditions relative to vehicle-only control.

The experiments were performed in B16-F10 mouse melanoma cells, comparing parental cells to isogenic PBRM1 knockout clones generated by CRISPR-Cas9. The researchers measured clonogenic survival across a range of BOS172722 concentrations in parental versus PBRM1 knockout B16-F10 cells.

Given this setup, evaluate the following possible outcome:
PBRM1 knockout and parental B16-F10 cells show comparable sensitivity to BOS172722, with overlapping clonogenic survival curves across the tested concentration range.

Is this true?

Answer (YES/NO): NO